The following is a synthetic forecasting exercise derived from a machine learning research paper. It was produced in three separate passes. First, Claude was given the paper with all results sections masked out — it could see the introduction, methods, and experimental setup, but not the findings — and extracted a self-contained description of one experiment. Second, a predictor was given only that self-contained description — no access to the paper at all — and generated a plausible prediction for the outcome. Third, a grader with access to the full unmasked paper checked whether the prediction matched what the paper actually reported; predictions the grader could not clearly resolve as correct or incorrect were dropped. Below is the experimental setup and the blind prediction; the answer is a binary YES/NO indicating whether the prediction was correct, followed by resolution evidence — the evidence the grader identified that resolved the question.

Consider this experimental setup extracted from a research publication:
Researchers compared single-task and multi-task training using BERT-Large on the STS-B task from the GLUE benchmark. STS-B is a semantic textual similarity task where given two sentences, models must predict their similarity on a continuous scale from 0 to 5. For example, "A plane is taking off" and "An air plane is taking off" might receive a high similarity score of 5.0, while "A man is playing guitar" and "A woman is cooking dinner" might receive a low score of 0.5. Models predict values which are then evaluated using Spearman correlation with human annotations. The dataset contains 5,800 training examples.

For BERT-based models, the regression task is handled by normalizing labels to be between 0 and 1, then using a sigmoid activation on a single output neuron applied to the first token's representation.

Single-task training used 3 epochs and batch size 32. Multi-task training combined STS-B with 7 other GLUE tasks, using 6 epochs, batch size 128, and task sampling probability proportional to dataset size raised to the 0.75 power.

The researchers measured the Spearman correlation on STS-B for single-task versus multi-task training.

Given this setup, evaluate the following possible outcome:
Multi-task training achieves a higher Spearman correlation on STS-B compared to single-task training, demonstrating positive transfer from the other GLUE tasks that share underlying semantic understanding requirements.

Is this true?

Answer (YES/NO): NO